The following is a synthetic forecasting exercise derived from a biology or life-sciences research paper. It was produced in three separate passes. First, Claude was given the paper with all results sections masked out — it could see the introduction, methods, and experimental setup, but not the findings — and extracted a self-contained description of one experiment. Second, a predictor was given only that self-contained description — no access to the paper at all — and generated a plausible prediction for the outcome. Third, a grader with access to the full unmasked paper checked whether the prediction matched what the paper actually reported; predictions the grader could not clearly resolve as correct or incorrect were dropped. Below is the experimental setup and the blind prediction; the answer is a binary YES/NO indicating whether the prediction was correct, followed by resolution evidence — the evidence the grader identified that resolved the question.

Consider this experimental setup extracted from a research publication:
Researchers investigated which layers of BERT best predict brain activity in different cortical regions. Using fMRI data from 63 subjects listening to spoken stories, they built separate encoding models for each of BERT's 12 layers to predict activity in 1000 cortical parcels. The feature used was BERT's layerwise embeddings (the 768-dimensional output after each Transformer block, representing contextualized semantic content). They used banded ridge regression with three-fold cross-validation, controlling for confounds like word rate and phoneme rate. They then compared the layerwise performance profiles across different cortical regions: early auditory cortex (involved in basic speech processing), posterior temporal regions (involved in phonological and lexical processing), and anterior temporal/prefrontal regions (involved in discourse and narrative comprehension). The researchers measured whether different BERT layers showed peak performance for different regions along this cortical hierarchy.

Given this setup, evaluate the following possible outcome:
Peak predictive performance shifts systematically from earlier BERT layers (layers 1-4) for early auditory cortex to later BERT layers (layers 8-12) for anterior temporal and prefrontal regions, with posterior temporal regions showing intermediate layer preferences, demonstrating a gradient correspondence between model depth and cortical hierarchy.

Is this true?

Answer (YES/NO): NO